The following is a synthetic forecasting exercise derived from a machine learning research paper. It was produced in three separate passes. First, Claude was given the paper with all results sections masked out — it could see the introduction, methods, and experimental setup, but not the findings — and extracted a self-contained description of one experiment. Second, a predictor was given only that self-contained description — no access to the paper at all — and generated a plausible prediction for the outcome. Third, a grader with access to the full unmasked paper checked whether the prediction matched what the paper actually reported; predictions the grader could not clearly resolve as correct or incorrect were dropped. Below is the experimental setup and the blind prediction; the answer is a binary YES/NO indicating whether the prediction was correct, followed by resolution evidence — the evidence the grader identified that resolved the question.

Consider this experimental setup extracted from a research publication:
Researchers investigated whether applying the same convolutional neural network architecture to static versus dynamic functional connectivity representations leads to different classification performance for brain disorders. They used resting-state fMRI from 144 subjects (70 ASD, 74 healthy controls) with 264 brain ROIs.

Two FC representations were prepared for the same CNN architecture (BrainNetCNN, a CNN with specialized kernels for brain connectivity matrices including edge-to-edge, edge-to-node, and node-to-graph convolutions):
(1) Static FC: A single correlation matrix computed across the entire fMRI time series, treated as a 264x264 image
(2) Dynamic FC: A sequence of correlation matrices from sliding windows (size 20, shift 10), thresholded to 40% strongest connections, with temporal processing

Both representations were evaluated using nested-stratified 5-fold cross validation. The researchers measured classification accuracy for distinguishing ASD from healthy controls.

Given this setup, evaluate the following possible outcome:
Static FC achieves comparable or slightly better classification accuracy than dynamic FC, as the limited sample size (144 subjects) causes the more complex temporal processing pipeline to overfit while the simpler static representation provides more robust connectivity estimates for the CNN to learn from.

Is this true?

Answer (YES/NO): YES